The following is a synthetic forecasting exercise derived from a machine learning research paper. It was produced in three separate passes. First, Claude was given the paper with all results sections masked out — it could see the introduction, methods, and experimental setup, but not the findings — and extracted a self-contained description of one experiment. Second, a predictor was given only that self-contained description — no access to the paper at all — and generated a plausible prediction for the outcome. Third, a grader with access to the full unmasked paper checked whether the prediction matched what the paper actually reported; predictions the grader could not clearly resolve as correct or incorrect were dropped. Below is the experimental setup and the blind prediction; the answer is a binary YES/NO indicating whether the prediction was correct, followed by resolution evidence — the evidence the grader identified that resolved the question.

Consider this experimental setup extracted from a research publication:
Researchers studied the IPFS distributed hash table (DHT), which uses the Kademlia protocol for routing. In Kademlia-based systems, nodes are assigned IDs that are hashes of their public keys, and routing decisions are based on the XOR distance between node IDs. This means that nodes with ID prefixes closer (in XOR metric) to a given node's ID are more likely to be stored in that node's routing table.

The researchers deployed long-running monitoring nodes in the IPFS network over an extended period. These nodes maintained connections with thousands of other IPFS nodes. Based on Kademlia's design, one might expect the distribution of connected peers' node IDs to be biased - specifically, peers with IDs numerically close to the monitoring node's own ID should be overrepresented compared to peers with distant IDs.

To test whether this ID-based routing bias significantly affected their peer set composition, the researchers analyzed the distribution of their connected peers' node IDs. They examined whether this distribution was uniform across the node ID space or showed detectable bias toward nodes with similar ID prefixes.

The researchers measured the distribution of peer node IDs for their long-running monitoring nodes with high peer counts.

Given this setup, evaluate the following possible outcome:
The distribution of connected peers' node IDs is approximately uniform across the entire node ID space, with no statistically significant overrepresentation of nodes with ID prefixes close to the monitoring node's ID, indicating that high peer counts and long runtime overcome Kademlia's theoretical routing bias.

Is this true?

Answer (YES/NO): YES